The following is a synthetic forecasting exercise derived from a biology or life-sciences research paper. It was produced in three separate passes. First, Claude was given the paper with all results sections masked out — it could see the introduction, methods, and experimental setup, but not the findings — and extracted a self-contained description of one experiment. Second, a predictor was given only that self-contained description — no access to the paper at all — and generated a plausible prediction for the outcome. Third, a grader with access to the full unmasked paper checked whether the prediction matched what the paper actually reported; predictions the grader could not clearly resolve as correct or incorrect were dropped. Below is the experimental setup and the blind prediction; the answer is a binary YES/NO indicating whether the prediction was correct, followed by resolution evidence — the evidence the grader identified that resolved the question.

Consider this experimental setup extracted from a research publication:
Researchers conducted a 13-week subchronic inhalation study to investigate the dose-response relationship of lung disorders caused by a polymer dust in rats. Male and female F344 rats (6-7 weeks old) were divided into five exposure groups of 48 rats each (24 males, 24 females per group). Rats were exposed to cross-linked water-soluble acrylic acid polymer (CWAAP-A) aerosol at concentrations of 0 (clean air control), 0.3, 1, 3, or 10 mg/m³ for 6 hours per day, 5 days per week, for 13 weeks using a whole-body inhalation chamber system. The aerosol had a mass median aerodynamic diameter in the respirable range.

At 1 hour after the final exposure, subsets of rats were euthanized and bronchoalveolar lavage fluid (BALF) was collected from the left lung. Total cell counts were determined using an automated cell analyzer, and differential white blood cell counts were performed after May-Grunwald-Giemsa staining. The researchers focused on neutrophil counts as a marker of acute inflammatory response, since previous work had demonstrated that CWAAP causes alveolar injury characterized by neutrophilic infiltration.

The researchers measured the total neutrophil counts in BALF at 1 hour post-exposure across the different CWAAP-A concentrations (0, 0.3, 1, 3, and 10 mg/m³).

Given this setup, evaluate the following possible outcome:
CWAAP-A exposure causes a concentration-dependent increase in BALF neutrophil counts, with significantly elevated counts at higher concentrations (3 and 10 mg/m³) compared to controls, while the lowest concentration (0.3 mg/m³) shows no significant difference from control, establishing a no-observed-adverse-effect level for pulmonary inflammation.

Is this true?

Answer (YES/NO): NO